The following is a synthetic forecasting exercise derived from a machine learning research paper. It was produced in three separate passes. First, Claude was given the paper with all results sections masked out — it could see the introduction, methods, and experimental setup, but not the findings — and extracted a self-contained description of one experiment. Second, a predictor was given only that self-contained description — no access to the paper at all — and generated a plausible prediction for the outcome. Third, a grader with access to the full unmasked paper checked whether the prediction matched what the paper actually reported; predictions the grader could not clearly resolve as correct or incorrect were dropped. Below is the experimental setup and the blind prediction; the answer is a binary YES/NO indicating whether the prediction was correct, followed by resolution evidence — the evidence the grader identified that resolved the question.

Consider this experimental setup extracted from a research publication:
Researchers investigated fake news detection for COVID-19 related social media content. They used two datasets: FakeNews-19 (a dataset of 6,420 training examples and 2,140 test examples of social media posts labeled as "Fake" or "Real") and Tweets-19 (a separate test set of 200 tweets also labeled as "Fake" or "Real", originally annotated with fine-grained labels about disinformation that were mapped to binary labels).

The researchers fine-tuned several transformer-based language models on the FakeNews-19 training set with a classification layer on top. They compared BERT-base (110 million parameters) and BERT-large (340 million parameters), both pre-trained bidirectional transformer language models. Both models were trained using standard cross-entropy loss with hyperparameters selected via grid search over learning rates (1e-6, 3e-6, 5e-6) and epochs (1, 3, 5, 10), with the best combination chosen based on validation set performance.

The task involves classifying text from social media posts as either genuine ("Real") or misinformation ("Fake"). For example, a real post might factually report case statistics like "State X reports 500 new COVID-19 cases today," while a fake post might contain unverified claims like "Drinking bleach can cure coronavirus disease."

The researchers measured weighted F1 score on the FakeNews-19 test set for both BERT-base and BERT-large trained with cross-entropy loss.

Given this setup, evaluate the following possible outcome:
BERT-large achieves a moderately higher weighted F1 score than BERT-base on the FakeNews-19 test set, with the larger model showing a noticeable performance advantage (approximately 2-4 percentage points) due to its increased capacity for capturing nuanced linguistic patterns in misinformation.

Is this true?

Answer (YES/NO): NO